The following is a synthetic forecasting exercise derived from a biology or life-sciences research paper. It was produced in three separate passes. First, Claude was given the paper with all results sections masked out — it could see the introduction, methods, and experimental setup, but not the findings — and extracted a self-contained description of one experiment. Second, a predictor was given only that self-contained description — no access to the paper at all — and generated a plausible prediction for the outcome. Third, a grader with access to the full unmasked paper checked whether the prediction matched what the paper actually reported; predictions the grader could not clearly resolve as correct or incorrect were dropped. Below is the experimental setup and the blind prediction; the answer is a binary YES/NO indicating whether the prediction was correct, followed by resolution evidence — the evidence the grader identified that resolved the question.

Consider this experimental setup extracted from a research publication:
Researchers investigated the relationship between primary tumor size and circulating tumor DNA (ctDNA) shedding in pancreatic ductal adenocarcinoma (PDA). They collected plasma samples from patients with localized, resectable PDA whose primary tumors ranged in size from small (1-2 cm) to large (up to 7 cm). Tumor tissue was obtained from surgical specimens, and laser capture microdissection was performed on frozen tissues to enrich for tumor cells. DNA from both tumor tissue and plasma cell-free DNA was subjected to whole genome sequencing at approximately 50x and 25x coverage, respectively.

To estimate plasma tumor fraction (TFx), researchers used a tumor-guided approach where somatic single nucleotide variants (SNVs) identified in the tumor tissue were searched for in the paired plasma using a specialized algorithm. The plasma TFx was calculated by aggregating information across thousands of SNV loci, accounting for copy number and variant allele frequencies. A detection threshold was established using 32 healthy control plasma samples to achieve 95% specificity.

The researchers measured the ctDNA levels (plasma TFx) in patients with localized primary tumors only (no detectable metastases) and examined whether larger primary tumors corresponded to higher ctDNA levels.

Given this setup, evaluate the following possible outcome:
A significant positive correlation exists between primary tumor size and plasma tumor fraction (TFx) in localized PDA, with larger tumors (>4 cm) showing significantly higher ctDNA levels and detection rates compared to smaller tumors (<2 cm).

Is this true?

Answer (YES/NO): NO